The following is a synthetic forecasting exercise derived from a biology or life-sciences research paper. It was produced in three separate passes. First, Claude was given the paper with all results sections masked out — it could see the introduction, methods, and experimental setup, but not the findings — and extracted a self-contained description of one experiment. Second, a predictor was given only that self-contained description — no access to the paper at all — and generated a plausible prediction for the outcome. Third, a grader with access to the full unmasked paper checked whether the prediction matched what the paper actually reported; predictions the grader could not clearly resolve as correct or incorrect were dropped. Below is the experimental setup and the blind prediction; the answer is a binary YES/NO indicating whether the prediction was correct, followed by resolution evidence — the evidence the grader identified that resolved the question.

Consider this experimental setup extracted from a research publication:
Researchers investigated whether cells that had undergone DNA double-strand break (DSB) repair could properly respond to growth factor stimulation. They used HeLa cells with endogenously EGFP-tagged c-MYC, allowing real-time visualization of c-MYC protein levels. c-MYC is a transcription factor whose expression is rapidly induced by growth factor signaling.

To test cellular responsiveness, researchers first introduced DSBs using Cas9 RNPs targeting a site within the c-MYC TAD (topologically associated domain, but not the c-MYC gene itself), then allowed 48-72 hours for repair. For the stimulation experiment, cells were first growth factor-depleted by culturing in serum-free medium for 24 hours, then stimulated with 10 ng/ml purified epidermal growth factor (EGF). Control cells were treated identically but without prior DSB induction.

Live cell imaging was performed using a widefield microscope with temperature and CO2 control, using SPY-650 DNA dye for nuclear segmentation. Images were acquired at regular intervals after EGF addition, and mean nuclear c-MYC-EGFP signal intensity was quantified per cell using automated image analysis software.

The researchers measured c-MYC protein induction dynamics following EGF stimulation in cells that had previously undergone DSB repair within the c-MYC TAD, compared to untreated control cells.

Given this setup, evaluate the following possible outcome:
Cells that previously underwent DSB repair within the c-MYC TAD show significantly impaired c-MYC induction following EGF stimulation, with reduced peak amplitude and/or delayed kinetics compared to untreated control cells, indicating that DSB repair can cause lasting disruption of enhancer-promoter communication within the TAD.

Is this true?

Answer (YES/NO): YES